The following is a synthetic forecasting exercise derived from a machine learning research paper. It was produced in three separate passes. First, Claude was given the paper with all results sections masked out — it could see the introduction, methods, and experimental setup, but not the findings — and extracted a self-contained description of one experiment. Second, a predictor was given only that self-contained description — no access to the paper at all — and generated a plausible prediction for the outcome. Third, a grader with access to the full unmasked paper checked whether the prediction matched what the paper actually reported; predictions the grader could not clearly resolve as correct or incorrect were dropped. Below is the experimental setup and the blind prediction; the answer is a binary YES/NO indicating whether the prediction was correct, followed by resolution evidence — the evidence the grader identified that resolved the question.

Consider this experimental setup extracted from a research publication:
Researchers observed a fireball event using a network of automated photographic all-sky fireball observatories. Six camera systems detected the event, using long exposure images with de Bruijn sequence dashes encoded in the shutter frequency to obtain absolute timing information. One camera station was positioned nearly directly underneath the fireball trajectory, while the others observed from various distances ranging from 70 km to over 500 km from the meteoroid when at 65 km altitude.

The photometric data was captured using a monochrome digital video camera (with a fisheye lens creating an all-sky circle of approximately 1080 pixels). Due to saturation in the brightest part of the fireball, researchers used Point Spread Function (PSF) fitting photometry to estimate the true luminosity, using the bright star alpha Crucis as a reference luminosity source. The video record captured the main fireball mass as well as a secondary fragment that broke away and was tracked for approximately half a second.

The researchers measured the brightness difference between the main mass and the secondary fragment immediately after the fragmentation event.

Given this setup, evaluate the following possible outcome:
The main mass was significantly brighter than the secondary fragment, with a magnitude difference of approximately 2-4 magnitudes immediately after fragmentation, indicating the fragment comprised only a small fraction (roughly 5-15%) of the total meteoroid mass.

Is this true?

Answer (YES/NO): YES